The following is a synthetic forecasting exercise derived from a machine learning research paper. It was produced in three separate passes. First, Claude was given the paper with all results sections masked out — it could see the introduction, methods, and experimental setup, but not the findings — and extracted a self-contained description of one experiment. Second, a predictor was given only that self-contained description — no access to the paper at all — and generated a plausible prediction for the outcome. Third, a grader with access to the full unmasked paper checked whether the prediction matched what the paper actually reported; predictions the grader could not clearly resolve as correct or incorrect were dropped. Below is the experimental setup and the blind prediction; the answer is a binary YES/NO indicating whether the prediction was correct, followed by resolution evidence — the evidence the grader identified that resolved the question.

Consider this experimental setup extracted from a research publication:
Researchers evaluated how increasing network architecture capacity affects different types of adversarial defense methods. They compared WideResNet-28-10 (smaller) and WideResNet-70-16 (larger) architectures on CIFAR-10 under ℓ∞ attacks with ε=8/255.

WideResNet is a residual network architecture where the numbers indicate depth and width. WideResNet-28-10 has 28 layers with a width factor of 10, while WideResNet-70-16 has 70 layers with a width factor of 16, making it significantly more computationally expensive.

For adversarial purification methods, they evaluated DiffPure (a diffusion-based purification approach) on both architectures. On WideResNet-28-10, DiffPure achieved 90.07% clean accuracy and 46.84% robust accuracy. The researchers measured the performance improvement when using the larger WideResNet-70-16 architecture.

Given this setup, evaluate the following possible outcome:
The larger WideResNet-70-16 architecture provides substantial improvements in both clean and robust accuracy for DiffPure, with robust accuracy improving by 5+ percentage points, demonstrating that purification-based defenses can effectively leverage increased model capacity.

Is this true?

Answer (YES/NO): NO